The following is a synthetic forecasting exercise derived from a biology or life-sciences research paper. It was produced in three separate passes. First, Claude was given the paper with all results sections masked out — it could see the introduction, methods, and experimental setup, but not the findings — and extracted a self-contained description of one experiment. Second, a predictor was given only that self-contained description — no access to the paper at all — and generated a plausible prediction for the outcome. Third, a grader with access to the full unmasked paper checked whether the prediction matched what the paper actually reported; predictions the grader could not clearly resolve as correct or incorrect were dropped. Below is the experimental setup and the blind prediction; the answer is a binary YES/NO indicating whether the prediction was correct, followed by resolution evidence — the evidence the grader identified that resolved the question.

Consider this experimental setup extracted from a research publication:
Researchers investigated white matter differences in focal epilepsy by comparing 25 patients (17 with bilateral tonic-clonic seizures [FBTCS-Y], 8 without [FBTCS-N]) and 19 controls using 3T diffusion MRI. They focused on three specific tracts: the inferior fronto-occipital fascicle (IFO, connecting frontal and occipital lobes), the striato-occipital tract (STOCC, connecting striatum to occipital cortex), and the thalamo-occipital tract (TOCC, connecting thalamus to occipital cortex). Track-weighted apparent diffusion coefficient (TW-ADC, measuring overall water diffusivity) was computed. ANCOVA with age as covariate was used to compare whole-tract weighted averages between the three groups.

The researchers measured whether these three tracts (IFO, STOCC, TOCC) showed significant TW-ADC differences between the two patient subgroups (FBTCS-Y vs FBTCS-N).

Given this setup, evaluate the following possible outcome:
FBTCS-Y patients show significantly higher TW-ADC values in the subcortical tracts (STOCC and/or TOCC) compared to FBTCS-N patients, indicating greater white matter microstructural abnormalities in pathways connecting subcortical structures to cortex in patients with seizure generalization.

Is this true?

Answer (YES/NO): NO